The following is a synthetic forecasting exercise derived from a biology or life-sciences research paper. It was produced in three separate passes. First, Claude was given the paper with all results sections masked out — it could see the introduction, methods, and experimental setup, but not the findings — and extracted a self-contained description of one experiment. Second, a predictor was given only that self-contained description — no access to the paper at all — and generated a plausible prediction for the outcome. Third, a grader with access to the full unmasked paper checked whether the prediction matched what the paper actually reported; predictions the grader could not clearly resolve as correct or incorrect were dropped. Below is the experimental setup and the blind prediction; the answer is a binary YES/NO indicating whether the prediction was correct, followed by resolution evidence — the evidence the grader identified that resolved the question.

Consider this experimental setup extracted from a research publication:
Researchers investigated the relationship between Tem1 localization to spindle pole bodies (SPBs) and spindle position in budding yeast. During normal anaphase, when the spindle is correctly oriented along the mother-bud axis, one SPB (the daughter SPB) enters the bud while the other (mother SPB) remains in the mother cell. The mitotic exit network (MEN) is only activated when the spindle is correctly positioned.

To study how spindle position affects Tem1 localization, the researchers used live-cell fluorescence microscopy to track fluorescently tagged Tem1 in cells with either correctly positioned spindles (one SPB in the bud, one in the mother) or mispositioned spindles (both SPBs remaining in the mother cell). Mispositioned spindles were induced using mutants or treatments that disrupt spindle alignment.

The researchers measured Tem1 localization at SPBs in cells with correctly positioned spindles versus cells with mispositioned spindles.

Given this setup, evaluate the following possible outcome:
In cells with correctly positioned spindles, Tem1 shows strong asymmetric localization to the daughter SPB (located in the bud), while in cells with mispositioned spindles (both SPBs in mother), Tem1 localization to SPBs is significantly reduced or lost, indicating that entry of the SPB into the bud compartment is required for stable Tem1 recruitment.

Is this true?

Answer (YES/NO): YES